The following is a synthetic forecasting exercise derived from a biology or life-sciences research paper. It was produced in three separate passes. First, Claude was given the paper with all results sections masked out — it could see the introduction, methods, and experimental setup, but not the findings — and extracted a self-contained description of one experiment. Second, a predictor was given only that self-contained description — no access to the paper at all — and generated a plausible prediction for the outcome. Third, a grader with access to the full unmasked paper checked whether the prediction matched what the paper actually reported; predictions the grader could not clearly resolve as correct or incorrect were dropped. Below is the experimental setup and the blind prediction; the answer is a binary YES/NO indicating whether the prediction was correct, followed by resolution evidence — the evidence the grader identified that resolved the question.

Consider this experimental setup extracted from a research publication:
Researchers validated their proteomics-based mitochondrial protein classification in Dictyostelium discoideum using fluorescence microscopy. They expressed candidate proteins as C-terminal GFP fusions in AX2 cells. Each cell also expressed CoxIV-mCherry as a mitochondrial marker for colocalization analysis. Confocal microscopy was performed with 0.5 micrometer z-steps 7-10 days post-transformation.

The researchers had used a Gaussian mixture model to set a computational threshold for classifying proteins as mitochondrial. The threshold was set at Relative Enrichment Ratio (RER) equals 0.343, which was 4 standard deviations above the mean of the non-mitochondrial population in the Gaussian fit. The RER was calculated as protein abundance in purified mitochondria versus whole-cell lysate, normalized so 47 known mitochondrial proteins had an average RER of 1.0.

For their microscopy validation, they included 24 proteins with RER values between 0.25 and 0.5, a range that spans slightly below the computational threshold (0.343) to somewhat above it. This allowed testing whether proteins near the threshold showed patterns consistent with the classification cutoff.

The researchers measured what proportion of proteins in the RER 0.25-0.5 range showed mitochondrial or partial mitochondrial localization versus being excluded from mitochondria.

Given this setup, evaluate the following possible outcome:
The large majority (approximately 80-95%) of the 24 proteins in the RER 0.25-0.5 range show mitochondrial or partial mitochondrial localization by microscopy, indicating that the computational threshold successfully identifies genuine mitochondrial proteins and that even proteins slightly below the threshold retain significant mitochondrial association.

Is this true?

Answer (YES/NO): NO